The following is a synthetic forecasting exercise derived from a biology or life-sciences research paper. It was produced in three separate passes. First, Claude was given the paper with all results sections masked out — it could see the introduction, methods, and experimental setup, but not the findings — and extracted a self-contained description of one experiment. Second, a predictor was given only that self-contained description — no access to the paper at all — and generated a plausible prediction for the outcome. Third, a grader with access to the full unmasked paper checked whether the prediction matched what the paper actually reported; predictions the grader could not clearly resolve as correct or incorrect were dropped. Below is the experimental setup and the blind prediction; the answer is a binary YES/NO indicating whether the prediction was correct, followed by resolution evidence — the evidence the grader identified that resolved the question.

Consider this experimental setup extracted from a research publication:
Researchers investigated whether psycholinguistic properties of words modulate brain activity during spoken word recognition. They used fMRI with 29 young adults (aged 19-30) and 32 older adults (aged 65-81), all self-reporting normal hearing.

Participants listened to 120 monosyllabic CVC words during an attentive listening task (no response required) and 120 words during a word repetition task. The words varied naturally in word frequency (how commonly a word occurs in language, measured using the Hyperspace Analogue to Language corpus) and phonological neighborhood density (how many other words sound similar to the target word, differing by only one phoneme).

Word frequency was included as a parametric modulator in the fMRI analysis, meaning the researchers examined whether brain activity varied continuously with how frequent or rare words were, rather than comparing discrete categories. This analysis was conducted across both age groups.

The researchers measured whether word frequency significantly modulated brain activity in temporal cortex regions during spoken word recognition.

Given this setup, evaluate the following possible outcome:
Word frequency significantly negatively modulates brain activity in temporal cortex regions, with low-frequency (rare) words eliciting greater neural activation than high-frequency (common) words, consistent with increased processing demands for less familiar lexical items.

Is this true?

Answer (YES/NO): NO